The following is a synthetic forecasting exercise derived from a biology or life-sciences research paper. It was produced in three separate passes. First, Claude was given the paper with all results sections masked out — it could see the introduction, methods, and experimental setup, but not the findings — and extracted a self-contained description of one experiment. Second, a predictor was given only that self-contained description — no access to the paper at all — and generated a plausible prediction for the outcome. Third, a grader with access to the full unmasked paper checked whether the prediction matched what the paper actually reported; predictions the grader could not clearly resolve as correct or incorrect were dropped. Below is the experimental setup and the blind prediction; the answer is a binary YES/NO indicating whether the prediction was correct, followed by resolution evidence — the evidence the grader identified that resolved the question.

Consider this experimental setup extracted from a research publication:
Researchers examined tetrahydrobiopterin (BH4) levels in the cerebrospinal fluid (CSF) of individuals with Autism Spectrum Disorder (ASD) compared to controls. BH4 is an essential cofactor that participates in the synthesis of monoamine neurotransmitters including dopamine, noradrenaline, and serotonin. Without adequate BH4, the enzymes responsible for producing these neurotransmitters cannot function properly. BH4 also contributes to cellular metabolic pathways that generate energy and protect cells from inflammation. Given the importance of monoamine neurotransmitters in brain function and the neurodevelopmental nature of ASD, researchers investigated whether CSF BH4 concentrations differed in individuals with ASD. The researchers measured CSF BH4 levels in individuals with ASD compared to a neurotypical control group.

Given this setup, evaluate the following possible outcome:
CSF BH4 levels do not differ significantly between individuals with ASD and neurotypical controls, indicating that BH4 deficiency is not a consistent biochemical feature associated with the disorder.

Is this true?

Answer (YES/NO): NO